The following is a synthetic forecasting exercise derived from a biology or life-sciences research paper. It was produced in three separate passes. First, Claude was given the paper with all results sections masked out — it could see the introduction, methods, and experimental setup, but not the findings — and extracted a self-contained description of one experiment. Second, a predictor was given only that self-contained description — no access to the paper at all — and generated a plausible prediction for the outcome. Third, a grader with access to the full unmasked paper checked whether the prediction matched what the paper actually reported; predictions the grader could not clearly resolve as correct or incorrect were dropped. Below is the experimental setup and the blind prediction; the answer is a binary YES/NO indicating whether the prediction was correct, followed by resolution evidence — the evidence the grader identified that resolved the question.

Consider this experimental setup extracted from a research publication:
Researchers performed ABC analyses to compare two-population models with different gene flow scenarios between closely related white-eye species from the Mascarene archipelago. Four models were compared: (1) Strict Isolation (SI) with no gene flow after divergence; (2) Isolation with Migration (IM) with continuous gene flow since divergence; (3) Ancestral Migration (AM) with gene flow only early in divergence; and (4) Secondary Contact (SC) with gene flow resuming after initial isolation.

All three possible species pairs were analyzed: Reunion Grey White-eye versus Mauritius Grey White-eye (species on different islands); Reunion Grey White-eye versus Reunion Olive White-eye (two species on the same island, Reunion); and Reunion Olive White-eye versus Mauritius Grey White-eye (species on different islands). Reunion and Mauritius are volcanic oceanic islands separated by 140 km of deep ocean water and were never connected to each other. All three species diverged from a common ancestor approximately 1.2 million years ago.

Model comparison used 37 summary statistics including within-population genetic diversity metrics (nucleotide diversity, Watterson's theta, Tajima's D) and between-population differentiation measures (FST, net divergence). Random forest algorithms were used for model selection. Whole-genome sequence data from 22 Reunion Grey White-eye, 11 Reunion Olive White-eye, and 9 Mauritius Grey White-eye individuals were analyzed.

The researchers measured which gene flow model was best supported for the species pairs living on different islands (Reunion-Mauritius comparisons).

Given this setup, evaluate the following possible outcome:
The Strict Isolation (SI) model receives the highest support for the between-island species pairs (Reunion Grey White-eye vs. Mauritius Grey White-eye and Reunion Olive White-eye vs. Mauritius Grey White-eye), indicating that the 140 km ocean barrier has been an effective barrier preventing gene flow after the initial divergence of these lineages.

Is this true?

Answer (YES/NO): NO